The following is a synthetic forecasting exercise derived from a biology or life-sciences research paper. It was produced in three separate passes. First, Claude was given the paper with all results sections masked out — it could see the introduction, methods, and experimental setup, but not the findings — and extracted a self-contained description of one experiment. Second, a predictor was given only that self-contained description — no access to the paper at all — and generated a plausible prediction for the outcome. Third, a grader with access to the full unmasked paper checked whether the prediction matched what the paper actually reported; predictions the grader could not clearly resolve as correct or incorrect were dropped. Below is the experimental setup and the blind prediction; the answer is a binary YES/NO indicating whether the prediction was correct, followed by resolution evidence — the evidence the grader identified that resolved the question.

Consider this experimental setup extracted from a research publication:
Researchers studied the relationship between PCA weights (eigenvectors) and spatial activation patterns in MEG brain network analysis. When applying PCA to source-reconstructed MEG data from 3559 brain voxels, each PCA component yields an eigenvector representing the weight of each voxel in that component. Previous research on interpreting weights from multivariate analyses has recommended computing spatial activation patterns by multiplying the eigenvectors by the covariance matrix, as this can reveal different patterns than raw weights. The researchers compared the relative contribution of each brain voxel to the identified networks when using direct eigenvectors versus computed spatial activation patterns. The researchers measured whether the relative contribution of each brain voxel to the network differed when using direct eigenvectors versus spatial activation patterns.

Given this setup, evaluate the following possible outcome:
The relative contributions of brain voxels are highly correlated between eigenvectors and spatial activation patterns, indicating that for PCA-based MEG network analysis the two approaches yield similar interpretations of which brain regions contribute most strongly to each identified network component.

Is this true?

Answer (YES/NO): YES